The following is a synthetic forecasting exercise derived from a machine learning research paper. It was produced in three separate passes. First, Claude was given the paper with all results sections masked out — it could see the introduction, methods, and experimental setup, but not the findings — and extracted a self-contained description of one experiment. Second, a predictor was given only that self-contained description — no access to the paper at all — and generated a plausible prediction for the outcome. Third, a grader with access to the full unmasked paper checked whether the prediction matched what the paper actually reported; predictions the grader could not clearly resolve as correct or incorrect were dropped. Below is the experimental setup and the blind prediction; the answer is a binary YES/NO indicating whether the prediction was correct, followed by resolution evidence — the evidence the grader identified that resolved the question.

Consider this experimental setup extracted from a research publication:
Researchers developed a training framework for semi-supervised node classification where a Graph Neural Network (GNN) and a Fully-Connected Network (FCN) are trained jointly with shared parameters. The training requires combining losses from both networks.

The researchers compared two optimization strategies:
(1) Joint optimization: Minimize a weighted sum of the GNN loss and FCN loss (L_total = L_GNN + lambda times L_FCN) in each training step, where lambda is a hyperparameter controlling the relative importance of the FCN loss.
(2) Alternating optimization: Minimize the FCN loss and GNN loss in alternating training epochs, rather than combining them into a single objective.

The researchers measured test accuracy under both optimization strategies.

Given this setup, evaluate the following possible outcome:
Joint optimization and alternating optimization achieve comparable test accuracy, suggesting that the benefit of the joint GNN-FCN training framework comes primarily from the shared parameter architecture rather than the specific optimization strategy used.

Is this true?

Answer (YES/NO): NO